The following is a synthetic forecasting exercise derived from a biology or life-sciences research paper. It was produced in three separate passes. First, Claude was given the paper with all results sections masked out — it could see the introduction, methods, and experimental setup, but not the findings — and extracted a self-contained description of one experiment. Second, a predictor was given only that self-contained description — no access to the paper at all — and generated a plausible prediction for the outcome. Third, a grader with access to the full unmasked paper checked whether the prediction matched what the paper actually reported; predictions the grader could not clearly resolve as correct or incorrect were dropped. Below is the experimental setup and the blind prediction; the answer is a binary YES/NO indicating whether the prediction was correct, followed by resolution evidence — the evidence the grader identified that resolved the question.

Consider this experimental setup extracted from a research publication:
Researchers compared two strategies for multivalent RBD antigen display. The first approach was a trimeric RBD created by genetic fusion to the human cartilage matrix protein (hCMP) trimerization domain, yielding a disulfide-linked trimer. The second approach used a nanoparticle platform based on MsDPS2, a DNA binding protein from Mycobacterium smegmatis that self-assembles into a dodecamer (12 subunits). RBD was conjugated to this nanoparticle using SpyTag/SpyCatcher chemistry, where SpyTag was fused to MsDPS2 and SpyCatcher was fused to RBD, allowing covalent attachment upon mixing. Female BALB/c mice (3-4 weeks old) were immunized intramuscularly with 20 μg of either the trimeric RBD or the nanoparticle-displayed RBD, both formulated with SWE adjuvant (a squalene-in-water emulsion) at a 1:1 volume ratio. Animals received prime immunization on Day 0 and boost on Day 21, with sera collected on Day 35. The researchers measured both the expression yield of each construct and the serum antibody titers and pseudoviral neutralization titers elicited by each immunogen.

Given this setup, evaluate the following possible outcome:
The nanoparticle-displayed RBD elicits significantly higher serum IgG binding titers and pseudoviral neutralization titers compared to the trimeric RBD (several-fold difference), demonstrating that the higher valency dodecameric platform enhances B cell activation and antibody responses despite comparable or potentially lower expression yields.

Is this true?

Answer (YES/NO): NO